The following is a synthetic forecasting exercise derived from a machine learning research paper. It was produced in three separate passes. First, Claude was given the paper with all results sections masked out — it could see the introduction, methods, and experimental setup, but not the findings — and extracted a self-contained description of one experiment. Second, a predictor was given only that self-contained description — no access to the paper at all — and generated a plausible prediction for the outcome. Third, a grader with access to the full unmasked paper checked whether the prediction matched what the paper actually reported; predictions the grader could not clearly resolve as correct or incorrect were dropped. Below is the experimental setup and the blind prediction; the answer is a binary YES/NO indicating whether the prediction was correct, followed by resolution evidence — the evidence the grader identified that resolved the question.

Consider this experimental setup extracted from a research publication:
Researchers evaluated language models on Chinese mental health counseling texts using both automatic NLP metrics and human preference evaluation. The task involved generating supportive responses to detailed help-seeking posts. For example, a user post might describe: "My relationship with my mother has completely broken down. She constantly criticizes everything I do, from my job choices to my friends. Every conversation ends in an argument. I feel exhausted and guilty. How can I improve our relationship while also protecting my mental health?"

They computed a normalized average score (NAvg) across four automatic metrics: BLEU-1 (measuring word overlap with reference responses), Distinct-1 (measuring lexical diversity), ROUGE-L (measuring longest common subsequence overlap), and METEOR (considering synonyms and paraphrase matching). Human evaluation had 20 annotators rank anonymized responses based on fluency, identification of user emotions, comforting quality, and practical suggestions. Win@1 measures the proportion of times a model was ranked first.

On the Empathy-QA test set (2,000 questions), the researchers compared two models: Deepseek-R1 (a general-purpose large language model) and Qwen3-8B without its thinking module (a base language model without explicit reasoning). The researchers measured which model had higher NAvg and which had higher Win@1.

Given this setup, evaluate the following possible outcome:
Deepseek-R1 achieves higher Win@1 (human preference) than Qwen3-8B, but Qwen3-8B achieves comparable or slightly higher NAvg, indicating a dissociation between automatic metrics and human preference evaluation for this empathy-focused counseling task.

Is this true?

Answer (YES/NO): NO